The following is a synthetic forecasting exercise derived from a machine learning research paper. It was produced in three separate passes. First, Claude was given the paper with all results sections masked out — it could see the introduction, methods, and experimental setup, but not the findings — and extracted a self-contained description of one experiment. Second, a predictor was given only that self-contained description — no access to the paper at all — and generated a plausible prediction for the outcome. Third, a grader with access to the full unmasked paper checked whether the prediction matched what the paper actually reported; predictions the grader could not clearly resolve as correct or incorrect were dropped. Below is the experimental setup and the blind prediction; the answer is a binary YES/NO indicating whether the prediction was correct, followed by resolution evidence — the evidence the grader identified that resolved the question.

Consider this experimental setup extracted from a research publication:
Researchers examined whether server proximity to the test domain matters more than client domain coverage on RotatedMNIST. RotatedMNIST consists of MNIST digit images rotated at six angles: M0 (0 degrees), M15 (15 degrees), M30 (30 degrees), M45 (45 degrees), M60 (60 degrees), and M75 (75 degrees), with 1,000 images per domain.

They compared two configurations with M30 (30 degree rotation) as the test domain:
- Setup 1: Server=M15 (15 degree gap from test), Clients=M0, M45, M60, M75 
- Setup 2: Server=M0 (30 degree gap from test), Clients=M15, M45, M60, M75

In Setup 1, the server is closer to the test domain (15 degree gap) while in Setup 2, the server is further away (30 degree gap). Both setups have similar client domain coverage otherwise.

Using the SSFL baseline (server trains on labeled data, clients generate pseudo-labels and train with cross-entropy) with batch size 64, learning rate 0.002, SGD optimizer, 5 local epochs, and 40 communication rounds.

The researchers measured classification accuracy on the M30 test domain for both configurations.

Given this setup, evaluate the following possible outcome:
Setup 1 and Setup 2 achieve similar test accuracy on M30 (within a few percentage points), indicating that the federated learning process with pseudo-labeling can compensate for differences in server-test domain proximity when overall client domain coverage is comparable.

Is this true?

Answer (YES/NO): NO